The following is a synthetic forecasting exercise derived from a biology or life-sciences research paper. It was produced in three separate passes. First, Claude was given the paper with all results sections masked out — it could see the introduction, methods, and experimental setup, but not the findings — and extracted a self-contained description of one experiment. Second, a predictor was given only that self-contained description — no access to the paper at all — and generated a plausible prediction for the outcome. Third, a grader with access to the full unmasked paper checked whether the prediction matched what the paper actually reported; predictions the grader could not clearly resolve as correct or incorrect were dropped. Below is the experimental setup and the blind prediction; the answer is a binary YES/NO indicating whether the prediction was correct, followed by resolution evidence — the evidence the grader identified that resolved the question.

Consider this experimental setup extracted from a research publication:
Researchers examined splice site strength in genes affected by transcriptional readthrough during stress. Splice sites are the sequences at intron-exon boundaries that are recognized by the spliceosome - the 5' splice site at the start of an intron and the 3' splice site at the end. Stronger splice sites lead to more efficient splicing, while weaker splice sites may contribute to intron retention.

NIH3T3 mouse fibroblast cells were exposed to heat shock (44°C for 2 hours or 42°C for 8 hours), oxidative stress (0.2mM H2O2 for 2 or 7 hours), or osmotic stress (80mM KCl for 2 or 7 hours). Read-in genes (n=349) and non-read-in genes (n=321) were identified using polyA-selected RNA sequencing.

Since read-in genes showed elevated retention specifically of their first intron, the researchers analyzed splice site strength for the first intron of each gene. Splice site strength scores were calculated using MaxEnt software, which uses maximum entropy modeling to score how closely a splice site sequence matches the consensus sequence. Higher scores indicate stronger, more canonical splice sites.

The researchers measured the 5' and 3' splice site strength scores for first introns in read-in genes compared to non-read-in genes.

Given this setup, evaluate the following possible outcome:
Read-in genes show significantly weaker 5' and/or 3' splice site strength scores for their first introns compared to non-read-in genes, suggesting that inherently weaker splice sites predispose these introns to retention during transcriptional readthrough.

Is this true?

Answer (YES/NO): YES